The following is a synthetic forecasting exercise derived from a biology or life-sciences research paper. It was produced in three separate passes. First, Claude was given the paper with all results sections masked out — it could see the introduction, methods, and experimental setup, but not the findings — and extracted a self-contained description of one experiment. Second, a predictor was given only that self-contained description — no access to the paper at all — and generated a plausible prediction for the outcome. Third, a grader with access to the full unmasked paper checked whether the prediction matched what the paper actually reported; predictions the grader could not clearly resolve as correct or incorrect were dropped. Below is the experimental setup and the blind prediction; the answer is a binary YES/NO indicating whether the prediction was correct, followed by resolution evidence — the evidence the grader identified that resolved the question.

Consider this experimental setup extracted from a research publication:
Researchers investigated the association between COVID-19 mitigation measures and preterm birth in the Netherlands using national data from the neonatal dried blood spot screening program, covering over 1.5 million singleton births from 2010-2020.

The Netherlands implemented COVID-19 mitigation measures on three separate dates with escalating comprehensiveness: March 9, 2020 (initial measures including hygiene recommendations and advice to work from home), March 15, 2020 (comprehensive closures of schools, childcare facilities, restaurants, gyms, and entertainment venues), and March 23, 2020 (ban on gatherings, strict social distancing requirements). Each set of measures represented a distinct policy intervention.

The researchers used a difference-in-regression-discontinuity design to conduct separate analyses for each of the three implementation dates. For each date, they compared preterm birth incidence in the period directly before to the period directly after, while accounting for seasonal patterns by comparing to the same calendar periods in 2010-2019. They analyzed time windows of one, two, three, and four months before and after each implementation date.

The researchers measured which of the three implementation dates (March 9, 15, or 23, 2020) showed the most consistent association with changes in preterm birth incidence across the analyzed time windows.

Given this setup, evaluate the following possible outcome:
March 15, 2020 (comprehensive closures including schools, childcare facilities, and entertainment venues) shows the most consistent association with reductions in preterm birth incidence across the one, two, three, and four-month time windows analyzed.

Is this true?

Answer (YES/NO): NO